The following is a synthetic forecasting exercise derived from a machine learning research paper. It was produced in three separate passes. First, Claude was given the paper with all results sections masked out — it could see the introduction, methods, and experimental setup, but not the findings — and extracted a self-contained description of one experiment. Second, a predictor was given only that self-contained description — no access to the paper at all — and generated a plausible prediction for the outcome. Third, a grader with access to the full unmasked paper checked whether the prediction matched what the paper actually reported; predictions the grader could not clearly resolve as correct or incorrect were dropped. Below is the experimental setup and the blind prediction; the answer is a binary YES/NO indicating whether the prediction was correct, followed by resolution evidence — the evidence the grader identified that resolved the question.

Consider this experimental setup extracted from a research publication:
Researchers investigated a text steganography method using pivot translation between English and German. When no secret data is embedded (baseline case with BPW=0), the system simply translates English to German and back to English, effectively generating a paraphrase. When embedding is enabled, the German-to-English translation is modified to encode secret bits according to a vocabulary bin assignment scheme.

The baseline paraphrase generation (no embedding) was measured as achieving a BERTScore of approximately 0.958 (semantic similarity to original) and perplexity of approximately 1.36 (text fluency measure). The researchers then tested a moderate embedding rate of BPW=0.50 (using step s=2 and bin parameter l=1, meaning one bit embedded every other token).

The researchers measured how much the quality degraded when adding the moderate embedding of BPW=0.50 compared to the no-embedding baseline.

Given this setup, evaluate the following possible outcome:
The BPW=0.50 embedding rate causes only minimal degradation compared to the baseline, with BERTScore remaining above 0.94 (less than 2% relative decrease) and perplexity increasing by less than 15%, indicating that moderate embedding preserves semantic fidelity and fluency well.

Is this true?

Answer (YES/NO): NO